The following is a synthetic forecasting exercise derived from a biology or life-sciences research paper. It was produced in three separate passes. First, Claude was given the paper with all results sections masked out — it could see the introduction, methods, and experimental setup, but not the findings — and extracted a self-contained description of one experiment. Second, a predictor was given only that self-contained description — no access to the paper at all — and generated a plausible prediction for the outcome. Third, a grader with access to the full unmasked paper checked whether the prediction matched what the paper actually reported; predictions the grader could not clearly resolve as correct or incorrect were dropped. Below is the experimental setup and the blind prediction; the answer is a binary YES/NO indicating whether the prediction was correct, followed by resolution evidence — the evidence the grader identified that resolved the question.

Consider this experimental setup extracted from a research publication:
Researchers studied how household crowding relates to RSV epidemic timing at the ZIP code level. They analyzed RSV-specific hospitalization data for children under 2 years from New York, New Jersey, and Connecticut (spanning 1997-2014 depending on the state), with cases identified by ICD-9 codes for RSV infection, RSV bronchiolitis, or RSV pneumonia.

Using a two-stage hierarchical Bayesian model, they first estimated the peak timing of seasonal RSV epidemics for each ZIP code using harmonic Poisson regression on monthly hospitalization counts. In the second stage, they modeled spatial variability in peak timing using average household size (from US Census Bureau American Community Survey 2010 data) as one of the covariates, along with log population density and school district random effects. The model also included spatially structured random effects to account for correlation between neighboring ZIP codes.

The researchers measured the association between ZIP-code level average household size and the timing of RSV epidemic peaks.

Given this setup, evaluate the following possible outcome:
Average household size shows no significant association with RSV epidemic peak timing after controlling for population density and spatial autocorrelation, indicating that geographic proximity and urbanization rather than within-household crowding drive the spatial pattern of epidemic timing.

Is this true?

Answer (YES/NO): NO